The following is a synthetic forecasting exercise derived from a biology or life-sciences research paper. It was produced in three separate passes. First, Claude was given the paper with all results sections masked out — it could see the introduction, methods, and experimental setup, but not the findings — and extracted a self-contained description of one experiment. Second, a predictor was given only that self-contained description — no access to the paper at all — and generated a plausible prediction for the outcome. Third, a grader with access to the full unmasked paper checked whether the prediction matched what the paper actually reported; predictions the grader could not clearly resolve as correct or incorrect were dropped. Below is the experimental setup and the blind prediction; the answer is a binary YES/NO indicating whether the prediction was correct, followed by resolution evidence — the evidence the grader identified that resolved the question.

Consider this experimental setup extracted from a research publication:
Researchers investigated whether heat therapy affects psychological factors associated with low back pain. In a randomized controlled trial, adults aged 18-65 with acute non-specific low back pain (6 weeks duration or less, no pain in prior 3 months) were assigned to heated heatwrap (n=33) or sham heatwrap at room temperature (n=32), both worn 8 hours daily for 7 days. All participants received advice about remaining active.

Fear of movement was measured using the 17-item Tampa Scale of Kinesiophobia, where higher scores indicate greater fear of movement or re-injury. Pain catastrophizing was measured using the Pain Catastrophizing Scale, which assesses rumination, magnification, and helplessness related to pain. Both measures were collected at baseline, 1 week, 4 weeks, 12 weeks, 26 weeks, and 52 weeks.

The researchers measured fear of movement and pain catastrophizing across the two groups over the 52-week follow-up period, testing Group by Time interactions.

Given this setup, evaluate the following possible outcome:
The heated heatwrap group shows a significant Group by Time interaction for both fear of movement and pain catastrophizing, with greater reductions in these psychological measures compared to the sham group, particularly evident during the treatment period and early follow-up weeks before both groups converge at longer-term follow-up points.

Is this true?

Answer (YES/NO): NO